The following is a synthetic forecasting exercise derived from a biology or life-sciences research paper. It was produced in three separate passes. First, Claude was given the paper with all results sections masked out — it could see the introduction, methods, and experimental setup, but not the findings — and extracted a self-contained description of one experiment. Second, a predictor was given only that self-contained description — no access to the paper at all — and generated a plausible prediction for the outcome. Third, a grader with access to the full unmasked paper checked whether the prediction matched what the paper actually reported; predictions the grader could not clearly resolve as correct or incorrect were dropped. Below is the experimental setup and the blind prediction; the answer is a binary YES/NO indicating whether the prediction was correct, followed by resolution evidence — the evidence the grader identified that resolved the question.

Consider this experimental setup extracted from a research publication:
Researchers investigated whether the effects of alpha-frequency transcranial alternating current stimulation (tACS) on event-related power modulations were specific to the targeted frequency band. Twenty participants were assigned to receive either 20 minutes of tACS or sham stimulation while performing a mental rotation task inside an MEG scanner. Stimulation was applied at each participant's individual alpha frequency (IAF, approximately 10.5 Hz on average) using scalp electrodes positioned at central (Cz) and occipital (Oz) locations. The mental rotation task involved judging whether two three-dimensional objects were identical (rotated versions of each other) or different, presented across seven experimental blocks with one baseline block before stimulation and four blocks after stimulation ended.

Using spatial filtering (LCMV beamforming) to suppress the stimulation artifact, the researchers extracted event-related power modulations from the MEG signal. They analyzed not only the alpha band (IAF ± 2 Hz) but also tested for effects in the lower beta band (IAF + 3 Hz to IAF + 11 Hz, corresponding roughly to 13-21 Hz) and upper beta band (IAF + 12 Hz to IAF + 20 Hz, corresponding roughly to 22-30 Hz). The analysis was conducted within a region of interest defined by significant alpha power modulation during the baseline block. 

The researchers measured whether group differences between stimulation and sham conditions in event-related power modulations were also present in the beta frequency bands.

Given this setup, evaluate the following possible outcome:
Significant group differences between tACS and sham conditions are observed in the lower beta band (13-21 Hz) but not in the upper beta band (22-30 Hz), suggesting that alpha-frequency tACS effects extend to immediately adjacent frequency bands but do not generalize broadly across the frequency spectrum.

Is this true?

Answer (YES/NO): NO